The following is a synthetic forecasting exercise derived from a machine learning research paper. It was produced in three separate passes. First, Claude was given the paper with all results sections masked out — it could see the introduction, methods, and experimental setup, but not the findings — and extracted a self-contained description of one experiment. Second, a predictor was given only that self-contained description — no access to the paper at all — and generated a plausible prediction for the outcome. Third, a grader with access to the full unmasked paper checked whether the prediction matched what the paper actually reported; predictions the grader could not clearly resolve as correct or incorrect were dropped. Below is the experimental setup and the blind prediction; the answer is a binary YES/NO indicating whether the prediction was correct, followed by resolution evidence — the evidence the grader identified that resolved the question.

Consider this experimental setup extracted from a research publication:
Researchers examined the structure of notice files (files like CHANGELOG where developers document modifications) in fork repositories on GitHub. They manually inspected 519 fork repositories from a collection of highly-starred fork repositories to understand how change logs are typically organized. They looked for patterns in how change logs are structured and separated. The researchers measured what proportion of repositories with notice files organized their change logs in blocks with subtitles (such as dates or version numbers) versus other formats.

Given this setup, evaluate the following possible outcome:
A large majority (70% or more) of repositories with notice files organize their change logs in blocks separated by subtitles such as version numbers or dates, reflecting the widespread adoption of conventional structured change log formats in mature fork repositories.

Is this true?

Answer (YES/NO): YES